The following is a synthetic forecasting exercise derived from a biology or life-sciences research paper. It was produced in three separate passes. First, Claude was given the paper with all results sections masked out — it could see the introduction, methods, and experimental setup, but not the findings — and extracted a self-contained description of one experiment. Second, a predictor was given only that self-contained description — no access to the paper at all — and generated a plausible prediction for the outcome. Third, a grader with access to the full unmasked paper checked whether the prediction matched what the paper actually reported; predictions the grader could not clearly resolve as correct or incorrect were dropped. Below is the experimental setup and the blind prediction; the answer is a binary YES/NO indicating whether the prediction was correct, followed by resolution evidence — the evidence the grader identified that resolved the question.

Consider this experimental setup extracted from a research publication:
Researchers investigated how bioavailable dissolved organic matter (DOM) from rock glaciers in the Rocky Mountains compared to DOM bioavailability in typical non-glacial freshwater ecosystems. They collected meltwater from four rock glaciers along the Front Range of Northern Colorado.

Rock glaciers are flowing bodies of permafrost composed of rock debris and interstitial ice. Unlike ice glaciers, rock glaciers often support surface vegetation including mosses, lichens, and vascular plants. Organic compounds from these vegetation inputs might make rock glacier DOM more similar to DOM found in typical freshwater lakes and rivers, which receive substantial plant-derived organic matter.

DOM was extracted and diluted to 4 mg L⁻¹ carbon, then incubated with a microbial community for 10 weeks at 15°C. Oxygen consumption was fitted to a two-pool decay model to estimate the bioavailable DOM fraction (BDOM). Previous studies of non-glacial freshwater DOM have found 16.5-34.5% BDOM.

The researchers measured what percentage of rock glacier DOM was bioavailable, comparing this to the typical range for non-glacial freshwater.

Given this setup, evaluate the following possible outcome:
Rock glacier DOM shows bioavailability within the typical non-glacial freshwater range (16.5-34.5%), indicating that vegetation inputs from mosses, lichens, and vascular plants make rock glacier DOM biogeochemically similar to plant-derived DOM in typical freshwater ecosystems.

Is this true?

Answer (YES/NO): NO